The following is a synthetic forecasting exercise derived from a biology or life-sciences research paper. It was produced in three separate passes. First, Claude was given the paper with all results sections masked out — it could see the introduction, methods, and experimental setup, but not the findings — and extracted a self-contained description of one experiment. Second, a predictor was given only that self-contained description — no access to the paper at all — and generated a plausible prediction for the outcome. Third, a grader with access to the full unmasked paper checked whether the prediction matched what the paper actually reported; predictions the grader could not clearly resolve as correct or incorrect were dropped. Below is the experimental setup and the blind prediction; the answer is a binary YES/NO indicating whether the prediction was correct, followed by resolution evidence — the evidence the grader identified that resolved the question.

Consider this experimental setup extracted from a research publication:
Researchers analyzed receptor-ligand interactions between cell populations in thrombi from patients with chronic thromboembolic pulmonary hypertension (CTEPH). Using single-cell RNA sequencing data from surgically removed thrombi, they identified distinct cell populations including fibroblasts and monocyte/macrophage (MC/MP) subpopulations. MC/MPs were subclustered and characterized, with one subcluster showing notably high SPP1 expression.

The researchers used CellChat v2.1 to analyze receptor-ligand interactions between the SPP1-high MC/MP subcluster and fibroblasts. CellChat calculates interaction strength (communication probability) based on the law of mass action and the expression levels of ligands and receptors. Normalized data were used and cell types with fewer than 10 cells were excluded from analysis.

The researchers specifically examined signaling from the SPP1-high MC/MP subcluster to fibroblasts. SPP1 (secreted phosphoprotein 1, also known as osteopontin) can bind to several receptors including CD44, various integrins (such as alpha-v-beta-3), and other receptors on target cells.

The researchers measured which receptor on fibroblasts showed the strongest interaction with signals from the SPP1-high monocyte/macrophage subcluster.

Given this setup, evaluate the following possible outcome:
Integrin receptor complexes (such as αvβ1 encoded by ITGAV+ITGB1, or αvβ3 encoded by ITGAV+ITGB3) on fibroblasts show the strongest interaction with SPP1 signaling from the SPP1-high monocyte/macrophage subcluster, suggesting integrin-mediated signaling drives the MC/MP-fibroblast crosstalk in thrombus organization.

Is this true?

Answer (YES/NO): YES